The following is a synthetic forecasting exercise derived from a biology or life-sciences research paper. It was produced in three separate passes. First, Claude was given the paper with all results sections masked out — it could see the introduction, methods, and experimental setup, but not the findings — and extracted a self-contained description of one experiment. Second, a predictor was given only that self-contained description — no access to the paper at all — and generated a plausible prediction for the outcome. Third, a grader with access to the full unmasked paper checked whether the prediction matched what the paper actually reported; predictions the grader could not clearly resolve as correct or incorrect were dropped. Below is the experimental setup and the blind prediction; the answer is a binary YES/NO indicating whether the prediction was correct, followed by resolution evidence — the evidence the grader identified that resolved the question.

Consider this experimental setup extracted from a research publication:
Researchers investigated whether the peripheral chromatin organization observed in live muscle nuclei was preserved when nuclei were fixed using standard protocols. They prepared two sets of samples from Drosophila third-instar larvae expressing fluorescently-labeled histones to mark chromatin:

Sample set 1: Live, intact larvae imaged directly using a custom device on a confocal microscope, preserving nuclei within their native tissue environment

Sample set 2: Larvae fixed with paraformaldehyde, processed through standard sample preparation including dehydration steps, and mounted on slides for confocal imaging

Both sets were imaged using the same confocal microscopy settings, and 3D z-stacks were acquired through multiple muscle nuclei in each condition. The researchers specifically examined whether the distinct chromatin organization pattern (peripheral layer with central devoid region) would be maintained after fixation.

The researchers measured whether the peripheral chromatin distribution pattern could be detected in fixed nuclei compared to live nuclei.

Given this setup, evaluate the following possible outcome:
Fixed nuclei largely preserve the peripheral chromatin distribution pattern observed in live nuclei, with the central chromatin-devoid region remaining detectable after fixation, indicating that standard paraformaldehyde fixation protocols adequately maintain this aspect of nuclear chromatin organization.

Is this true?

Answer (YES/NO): NO